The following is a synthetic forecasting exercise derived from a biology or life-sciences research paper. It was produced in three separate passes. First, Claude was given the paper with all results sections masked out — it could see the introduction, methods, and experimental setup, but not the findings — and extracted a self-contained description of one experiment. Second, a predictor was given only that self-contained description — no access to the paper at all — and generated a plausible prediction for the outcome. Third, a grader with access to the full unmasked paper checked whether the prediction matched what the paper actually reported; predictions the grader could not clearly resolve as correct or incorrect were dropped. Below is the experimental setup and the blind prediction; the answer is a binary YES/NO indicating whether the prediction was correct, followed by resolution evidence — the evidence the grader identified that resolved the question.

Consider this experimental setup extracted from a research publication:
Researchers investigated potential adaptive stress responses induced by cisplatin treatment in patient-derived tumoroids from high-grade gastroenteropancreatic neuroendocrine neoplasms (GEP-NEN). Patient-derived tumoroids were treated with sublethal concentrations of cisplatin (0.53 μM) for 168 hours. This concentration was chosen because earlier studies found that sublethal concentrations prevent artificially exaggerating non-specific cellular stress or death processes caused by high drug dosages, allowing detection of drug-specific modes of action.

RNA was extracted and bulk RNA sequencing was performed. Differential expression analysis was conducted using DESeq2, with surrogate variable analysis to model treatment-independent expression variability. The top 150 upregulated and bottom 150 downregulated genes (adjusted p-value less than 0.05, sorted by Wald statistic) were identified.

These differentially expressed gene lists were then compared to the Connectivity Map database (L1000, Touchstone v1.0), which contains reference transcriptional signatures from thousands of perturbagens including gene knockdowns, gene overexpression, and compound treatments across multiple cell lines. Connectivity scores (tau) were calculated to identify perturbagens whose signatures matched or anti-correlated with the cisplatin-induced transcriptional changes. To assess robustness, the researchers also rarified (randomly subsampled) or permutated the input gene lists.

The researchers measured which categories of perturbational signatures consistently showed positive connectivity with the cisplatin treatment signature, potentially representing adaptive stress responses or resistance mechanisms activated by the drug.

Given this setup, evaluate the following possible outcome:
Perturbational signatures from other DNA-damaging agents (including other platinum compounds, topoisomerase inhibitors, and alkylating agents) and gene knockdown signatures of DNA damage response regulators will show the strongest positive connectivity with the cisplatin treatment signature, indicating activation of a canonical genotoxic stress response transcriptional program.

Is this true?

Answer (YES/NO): NO